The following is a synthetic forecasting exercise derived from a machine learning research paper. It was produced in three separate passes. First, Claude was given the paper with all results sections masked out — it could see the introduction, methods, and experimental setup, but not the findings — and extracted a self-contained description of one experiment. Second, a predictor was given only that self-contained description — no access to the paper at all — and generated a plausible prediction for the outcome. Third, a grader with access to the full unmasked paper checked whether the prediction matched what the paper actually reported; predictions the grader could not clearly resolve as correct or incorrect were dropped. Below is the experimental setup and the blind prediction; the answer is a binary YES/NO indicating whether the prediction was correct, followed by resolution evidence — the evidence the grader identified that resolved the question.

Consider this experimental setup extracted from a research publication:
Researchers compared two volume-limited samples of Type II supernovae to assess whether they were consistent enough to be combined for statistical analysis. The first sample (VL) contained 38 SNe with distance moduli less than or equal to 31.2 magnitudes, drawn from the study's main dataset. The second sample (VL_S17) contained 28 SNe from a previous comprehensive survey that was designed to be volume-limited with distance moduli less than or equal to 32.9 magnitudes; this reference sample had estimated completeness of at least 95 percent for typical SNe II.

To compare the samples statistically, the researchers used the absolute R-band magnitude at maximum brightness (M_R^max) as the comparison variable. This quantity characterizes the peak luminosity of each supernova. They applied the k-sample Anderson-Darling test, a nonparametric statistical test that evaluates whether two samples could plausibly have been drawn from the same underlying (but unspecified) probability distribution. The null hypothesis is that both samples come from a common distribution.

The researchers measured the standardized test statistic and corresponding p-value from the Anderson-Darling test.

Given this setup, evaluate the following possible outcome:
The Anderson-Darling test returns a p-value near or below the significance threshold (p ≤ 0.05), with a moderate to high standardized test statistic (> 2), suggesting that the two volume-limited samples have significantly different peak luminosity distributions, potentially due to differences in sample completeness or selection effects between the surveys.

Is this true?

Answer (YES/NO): NO